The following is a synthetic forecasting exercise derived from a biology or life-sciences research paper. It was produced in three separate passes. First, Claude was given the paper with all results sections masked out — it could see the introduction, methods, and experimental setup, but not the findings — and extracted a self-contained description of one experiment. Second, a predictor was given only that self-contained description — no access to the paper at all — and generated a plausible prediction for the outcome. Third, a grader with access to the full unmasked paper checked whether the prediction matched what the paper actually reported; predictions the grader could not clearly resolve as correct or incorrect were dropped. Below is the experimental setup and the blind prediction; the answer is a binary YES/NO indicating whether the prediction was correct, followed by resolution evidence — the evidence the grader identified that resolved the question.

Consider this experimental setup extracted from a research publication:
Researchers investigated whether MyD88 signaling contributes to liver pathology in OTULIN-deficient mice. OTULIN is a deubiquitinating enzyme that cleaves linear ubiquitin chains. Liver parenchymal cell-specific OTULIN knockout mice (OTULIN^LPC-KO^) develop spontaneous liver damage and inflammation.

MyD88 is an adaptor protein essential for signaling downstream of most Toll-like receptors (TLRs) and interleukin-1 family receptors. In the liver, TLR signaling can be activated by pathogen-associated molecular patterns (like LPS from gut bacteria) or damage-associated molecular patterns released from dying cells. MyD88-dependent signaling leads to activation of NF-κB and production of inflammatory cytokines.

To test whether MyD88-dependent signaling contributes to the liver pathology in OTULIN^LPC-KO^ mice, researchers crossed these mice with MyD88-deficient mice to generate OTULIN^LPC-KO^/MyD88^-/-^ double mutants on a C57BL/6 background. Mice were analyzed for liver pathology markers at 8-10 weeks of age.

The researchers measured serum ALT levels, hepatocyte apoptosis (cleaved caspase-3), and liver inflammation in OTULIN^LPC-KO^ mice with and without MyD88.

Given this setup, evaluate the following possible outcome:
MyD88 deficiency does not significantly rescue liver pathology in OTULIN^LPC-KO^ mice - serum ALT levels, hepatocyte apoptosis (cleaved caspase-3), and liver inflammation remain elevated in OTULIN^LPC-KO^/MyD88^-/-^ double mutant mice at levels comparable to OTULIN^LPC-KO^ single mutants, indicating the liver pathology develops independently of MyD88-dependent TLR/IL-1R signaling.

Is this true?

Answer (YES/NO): YES